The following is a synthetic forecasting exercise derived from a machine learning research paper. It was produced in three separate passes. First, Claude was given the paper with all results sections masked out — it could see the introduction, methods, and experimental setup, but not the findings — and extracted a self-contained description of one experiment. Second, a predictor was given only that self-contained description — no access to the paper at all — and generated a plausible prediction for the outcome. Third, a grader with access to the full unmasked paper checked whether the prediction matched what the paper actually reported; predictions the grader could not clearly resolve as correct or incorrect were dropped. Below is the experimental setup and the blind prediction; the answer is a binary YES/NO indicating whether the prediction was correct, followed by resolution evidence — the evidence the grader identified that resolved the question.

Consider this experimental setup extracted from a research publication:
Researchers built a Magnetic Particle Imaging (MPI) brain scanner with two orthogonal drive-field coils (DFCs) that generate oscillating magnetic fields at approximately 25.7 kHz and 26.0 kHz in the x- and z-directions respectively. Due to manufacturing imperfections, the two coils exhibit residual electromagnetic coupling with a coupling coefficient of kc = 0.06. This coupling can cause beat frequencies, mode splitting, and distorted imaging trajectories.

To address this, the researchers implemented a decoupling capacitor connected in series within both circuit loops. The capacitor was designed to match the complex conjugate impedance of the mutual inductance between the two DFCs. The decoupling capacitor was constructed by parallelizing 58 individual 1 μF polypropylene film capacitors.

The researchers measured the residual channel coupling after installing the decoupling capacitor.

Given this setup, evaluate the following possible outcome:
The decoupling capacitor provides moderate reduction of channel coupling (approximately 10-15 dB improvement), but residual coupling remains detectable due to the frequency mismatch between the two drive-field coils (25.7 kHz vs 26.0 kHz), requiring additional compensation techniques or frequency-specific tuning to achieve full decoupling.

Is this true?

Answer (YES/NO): NO